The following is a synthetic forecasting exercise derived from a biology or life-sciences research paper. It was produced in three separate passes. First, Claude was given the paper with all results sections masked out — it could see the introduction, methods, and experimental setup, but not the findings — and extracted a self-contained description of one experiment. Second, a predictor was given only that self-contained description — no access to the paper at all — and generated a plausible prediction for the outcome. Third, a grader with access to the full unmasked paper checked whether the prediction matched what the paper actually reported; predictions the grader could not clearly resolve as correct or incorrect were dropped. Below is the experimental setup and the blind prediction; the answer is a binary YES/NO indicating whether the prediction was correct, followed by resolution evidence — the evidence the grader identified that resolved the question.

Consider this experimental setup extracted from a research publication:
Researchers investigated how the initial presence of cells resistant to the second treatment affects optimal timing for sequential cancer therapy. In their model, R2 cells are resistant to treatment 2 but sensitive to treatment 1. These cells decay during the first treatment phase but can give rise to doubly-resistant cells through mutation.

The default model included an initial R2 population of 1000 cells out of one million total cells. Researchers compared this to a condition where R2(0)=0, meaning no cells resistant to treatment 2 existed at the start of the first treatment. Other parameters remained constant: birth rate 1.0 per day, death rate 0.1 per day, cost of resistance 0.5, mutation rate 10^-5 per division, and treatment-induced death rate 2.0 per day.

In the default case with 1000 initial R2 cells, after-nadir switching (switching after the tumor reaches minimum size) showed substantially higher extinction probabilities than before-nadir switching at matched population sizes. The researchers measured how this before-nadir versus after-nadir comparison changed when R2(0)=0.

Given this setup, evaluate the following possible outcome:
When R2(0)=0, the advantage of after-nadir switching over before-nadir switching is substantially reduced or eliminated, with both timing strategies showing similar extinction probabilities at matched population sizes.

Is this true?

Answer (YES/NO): YES